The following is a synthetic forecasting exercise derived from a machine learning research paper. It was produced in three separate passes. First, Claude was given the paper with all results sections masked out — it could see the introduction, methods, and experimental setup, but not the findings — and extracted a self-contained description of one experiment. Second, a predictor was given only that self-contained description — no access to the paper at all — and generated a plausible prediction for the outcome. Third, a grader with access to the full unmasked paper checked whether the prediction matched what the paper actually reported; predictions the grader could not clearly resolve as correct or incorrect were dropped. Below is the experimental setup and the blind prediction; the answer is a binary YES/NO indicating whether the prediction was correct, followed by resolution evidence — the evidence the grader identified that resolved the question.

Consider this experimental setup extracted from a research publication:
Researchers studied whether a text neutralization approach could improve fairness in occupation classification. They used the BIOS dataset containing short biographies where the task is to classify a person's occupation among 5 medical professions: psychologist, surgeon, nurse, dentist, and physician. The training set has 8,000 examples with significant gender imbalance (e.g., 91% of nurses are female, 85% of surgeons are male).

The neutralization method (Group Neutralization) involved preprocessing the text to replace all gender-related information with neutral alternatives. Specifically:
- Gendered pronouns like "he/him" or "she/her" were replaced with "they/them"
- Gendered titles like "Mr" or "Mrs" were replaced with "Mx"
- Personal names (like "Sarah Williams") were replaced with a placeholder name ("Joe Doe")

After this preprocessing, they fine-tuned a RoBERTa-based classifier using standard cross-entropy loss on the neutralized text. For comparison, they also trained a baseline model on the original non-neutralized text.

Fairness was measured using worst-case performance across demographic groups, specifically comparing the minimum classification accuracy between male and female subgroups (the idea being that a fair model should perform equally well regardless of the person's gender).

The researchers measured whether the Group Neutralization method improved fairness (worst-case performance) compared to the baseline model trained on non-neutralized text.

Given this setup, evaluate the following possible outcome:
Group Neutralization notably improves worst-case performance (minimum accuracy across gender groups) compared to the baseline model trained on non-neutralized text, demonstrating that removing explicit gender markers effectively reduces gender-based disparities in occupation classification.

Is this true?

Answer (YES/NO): NO